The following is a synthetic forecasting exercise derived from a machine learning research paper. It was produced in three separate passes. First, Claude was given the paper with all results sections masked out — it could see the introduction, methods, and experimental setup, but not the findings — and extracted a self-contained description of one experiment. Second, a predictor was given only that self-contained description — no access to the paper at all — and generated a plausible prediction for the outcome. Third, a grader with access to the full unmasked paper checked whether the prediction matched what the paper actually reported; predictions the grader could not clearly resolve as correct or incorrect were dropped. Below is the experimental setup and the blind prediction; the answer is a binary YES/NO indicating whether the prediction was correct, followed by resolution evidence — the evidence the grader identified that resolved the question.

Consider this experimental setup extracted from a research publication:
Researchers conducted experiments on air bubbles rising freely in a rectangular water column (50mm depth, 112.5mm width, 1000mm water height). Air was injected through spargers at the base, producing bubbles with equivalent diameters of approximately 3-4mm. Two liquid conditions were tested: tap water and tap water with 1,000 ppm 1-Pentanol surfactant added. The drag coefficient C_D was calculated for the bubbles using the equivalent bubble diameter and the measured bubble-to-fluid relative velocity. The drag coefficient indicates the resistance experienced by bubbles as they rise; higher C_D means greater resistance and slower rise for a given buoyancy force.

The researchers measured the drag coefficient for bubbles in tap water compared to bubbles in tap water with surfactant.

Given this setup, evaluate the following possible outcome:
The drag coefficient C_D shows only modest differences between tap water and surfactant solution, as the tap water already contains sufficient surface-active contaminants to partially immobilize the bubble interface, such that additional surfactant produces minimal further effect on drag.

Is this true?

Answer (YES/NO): NO